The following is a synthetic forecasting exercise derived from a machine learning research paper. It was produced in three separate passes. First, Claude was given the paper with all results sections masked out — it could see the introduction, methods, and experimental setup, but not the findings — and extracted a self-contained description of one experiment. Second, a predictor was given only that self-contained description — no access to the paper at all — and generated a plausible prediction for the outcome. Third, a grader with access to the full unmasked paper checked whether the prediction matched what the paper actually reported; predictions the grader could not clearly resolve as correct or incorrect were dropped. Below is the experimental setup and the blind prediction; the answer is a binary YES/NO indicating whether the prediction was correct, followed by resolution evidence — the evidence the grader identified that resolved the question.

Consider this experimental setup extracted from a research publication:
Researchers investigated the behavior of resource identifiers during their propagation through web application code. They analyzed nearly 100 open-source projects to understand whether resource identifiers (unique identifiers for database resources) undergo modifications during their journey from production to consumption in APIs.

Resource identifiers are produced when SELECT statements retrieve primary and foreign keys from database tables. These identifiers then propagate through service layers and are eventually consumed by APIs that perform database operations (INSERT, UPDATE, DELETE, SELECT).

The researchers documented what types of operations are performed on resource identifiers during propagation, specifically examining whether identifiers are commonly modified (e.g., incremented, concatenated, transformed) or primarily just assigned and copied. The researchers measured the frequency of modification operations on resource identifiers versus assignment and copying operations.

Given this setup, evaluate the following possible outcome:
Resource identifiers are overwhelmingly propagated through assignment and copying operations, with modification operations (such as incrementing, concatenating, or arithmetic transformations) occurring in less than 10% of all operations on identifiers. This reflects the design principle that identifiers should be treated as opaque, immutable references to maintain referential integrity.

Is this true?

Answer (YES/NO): YES